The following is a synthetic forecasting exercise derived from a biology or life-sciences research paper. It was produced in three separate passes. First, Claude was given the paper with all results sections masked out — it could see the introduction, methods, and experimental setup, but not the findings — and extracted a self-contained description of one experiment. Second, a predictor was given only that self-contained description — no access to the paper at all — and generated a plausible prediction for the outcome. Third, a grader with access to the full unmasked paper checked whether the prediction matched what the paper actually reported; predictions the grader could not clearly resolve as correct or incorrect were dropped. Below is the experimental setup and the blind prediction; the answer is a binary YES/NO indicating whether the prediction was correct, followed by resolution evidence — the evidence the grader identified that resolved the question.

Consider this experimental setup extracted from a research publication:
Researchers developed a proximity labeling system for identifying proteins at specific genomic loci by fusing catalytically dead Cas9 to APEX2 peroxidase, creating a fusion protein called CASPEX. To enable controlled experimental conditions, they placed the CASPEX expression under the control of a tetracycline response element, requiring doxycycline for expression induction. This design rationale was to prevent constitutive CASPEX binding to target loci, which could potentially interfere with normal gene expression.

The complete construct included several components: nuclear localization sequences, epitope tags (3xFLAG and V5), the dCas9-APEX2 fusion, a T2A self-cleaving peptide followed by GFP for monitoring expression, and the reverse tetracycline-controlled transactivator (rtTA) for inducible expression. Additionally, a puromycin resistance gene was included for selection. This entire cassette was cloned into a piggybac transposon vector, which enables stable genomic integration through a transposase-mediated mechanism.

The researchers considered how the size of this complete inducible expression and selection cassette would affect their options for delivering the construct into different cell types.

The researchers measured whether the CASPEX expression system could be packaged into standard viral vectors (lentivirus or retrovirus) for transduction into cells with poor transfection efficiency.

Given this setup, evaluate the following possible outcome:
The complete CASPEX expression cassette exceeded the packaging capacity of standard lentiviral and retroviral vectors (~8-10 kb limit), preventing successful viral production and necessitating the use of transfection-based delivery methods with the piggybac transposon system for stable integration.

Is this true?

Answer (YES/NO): YES